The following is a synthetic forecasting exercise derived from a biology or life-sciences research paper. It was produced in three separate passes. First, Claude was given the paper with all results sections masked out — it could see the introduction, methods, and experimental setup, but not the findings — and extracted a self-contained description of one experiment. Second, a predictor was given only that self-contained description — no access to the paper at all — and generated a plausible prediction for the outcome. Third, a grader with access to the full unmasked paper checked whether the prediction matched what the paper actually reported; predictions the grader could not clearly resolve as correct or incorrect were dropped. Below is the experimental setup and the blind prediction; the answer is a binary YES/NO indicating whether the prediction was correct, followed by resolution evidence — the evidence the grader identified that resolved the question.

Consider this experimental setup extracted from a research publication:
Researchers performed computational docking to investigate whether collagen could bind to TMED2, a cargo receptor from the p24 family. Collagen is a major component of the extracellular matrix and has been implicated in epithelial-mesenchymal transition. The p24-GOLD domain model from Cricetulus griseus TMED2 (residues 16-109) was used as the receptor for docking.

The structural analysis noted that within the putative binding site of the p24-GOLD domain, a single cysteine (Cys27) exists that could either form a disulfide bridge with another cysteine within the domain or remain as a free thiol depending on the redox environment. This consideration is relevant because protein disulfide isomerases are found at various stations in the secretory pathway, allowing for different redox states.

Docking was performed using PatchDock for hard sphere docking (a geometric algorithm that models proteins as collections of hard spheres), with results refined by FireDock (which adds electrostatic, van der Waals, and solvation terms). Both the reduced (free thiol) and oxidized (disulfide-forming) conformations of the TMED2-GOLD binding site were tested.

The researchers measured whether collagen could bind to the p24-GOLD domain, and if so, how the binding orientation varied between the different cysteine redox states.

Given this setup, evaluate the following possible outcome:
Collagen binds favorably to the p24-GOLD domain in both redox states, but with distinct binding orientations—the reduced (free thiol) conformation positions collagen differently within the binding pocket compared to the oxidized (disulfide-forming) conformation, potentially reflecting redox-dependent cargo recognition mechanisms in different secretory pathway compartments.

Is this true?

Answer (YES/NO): YES